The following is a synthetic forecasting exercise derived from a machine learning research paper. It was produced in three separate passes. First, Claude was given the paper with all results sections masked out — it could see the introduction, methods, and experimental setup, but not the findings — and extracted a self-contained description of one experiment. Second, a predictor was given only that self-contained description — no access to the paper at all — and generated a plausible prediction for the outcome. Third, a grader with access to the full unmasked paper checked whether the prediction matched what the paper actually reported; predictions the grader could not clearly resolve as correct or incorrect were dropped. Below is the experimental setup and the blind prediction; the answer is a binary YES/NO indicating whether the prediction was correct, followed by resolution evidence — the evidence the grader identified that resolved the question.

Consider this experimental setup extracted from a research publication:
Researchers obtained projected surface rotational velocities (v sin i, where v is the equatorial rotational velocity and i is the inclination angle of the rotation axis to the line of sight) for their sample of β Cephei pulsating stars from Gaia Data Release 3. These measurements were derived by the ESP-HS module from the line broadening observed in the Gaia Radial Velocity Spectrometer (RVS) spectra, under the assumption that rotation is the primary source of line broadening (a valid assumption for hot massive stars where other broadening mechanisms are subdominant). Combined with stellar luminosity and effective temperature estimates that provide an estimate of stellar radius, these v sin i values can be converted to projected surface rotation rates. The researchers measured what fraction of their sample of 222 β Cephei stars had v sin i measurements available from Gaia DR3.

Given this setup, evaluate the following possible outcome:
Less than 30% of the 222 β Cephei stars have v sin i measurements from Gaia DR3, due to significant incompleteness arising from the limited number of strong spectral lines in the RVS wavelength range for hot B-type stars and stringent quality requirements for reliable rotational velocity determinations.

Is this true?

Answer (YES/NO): NO